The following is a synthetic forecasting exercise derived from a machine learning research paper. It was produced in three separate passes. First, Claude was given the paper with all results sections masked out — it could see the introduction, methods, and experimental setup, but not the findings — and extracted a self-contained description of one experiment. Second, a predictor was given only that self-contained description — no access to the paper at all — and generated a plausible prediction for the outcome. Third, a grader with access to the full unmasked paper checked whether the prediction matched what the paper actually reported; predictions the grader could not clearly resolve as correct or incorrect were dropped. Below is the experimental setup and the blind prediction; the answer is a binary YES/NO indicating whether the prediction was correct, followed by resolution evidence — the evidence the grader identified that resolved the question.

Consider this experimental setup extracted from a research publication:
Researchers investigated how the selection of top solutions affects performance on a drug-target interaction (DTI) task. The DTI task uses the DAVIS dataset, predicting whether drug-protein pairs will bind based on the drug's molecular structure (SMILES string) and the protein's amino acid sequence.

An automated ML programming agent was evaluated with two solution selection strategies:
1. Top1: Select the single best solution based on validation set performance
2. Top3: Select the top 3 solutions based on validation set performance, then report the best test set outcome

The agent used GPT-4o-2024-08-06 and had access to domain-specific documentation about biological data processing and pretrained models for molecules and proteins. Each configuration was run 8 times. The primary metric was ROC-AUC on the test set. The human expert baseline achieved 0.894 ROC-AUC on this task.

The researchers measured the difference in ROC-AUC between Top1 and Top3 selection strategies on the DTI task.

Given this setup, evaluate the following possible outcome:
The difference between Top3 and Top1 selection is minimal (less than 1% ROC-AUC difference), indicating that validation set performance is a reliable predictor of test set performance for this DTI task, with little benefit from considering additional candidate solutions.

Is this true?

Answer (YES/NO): YES